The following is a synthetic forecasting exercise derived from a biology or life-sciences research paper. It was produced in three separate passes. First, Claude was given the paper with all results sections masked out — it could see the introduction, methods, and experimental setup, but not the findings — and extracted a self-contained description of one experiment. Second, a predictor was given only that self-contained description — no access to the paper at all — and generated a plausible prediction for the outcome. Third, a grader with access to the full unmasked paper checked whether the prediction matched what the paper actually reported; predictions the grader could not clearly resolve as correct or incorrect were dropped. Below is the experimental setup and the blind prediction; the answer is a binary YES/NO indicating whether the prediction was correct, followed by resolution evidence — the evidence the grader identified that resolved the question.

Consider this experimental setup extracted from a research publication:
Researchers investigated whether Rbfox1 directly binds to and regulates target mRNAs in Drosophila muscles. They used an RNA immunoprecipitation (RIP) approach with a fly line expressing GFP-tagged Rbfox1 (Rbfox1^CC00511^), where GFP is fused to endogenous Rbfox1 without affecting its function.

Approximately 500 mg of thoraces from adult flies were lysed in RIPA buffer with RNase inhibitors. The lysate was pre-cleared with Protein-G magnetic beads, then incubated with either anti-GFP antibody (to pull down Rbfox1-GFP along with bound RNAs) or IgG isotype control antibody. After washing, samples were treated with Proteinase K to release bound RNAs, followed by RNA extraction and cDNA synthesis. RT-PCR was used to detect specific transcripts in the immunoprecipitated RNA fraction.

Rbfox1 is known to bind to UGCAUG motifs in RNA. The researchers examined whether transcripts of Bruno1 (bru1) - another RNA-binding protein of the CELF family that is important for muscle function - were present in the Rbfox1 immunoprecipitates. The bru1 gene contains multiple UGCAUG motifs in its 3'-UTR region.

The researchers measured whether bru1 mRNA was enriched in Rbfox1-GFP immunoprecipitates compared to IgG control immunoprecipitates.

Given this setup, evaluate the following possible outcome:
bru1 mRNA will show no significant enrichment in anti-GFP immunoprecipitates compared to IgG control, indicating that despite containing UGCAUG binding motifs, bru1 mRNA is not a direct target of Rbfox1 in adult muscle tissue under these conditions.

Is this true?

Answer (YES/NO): NO